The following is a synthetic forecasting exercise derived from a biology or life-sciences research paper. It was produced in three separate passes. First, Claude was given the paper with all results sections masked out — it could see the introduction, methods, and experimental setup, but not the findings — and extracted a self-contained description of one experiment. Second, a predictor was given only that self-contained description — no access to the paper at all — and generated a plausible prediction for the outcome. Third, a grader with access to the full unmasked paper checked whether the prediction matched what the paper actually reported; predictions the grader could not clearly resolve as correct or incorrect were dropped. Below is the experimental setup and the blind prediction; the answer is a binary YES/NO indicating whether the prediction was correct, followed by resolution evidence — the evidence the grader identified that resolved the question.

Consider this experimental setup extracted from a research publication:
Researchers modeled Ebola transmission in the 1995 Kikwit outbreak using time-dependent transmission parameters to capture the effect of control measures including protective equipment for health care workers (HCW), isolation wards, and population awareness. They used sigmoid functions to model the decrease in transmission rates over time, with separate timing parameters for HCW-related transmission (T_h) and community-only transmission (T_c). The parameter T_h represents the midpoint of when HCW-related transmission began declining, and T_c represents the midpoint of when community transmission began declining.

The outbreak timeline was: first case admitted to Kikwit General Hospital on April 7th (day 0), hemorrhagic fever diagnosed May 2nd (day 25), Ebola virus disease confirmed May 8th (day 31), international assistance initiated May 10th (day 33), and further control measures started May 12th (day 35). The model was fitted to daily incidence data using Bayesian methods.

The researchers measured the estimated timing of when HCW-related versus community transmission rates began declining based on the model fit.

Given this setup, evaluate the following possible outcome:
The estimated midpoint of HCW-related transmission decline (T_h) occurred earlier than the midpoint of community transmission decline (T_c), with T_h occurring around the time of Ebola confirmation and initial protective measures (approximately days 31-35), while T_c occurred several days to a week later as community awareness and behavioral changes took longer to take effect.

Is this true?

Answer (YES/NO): NO